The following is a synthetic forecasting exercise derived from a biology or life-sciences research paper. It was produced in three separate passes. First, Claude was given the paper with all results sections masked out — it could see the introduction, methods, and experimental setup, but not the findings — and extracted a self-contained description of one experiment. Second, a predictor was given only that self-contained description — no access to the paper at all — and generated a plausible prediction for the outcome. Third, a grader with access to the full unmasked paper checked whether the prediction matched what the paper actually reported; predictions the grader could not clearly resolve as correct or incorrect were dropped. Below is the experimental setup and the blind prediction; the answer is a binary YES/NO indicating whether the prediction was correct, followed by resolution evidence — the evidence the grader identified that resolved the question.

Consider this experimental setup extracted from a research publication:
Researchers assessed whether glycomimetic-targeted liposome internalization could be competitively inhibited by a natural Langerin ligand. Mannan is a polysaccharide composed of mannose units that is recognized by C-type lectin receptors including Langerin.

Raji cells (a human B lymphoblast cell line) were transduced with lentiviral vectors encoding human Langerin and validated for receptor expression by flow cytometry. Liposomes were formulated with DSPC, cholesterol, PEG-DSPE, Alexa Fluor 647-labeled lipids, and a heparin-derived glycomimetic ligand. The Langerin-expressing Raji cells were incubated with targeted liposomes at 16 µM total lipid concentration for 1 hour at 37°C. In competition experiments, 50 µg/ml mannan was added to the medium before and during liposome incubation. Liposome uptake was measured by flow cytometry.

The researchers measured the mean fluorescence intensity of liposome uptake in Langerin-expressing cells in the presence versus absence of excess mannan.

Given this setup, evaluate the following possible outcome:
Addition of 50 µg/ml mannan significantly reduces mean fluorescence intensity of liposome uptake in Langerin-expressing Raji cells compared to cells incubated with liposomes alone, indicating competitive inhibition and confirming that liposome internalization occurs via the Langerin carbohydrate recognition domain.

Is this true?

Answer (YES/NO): YES